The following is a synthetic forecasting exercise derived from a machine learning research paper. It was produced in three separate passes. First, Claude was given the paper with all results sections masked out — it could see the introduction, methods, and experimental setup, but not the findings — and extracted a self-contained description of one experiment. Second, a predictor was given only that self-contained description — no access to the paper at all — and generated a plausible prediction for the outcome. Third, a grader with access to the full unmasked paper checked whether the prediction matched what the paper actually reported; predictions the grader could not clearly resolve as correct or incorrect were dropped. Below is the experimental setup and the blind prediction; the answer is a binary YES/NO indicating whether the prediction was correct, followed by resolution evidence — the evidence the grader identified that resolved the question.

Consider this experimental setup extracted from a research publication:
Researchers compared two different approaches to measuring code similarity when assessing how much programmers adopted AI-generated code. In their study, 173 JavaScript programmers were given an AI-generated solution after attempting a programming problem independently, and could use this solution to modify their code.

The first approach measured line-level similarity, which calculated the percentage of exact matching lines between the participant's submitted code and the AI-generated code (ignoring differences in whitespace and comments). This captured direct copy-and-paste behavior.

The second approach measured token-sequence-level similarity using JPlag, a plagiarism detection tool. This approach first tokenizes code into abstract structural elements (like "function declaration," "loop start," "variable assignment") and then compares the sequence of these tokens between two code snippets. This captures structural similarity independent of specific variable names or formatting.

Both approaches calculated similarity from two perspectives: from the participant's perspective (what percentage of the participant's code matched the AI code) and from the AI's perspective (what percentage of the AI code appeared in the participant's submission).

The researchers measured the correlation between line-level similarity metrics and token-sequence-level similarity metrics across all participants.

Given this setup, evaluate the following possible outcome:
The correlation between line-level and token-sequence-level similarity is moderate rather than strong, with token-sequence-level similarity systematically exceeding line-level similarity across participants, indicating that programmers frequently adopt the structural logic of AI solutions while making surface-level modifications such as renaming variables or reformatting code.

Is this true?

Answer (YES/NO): NO